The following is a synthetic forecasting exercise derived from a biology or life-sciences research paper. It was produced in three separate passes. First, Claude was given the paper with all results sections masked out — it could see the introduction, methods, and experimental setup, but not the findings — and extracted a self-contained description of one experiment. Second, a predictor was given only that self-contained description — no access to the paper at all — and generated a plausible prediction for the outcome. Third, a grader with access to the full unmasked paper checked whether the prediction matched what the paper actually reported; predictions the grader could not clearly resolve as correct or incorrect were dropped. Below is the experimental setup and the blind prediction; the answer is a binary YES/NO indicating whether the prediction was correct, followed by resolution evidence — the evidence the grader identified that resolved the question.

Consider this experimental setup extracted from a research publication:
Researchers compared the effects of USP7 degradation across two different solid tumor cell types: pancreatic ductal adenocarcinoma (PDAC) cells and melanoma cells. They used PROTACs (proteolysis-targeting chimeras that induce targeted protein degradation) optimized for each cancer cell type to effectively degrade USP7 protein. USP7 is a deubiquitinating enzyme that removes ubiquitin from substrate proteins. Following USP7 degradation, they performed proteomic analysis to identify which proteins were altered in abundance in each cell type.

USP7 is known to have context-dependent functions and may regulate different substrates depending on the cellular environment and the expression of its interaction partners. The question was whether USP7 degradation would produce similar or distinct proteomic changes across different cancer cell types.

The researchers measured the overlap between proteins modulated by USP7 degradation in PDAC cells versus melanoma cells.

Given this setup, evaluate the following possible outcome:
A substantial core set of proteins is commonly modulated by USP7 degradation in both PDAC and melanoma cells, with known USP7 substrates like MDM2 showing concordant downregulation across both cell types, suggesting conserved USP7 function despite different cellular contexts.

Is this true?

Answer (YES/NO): NO